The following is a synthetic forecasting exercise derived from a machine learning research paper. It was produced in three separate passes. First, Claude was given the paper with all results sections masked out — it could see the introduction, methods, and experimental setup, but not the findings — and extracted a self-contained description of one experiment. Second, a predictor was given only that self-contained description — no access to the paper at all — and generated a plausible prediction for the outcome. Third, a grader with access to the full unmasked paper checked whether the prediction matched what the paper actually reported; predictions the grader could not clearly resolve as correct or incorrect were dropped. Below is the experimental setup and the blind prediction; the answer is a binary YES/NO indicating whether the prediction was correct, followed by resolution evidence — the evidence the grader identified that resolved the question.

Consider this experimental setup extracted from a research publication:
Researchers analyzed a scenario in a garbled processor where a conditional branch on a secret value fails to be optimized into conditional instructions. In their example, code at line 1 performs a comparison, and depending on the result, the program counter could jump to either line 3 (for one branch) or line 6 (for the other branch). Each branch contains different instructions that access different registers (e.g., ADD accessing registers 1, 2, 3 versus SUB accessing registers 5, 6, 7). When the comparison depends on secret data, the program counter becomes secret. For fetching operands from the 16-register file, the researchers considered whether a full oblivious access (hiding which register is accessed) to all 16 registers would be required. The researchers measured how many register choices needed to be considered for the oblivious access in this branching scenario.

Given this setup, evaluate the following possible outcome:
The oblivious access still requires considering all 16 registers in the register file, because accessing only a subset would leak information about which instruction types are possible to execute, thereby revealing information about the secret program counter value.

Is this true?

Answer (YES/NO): NO